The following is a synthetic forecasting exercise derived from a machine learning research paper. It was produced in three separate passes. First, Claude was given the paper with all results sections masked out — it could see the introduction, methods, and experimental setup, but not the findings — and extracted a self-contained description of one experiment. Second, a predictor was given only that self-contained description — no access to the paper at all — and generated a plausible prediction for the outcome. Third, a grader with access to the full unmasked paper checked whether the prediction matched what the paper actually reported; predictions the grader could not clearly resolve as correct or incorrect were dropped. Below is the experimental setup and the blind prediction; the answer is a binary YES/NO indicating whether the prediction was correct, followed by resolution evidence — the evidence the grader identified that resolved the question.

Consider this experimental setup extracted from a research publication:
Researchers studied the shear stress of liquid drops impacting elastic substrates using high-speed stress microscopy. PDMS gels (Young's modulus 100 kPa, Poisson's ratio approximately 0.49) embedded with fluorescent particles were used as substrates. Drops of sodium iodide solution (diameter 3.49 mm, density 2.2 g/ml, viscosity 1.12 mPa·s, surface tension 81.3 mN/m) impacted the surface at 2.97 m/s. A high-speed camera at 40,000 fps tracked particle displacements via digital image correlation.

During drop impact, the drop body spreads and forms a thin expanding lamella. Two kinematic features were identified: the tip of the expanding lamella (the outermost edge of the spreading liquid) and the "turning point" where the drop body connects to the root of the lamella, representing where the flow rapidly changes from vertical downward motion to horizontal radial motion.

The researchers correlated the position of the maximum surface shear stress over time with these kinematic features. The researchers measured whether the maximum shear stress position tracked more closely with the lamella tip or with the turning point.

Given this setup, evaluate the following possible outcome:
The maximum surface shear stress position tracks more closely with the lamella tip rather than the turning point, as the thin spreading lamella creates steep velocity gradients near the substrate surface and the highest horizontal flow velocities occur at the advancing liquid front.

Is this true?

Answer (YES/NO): NO